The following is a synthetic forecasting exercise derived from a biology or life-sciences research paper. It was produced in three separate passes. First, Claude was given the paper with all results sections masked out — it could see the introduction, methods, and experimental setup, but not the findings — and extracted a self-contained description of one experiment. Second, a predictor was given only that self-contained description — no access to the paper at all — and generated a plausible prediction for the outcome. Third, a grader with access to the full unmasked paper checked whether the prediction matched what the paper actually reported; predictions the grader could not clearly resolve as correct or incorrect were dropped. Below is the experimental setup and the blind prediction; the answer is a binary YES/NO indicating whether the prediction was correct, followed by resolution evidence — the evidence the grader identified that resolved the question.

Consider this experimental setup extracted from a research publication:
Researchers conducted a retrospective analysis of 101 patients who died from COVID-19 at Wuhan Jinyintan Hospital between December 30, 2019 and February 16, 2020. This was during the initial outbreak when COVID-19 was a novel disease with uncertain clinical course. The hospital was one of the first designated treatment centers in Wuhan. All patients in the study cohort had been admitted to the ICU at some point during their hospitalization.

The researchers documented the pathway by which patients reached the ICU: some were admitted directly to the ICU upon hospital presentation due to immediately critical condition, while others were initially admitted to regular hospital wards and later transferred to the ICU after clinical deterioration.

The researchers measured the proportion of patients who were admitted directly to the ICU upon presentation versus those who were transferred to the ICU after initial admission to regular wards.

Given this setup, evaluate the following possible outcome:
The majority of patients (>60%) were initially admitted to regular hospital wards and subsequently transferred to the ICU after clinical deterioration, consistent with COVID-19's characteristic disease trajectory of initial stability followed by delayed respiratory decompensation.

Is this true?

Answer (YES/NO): NO